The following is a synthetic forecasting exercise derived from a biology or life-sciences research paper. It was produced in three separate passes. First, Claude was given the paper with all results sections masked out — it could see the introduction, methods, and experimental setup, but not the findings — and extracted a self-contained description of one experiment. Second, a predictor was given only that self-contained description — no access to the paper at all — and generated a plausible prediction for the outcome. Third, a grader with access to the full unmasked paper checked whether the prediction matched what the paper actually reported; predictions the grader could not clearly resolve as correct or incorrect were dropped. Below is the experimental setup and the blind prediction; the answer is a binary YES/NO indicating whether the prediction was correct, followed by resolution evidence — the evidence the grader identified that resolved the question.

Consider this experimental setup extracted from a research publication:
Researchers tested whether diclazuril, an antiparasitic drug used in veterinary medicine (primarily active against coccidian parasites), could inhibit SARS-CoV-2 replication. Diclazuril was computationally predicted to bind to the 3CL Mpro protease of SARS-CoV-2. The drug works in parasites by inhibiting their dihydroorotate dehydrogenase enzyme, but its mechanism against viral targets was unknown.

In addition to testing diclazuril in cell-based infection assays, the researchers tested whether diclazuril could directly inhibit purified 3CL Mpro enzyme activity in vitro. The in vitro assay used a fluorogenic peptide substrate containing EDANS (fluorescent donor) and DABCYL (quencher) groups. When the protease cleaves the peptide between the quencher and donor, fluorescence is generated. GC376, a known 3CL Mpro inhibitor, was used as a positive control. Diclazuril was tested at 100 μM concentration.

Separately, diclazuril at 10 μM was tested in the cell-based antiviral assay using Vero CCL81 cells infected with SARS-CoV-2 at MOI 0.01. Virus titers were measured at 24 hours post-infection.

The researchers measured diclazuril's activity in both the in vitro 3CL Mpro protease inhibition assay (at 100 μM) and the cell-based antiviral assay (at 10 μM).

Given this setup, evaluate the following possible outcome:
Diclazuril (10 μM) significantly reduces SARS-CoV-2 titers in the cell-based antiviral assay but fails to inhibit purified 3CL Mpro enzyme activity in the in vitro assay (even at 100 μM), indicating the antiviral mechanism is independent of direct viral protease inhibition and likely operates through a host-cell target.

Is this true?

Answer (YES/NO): NO